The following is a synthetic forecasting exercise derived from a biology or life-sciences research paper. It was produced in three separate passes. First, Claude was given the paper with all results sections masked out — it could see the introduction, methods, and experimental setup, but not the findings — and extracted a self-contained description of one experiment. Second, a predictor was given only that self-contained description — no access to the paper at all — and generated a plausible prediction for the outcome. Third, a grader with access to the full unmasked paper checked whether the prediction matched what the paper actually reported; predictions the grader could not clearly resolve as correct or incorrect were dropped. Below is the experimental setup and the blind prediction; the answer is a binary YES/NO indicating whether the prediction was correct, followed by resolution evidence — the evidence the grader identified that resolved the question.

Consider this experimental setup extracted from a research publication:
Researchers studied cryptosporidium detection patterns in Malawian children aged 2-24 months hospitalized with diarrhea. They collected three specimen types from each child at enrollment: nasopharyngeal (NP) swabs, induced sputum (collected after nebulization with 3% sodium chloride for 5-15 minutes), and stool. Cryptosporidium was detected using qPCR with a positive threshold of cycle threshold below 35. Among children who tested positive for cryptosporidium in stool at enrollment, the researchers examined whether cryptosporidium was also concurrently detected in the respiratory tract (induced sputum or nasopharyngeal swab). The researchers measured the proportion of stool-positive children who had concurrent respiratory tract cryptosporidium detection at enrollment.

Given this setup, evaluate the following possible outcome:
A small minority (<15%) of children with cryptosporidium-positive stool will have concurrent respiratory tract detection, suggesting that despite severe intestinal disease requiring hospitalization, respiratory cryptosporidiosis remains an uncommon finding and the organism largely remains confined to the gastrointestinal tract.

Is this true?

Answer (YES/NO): NO